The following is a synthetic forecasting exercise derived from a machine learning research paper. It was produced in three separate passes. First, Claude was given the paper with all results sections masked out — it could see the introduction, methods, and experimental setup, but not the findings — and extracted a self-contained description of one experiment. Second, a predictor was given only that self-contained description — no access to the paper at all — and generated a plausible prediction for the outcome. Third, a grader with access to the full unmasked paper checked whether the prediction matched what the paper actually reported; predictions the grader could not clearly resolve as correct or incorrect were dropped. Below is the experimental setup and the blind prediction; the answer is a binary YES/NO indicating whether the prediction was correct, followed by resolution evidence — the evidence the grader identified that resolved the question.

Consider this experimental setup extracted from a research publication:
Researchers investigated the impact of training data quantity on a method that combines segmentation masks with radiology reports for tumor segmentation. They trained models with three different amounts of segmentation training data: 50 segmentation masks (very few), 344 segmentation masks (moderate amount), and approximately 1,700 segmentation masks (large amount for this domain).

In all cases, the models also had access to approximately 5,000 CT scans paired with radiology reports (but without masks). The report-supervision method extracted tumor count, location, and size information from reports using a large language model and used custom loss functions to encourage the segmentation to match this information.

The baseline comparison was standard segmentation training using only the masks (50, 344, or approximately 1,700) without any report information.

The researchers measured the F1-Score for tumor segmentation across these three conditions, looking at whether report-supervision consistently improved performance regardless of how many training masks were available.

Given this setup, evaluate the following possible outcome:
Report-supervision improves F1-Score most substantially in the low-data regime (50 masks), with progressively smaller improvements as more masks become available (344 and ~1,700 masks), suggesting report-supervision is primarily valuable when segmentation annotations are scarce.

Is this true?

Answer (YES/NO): NO